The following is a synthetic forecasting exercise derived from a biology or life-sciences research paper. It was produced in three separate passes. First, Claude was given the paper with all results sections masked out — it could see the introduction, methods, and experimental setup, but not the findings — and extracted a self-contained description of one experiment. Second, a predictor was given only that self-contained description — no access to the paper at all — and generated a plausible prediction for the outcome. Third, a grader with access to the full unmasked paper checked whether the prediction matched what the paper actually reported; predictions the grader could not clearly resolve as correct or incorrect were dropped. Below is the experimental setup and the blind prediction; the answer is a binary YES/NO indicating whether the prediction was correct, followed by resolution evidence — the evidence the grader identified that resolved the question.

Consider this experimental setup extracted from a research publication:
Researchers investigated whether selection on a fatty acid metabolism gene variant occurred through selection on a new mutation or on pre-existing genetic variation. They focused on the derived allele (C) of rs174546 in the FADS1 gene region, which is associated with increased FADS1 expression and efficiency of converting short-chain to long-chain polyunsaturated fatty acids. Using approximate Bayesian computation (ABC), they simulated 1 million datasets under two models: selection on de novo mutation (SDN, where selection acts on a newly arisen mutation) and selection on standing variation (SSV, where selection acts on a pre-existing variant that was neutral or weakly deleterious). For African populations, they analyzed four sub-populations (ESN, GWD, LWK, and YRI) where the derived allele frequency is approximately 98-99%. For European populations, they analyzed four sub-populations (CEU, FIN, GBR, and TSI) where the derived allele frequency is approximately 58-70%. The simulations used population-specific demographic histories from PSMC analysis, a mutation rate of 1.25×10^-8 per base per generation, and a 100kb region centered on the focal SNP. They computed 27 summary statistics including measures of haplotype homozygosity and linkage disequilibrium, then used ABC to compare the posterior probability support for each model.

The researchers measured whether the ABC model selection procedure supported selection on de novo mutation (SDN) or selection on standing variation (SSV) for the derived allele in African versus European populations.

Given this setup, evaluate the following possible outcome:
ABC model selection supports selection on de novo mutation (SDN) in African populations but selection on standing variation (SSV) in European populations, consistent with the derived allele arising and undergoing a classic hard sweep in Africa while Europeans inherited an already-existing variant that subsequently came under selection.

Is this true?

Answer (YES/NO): YES